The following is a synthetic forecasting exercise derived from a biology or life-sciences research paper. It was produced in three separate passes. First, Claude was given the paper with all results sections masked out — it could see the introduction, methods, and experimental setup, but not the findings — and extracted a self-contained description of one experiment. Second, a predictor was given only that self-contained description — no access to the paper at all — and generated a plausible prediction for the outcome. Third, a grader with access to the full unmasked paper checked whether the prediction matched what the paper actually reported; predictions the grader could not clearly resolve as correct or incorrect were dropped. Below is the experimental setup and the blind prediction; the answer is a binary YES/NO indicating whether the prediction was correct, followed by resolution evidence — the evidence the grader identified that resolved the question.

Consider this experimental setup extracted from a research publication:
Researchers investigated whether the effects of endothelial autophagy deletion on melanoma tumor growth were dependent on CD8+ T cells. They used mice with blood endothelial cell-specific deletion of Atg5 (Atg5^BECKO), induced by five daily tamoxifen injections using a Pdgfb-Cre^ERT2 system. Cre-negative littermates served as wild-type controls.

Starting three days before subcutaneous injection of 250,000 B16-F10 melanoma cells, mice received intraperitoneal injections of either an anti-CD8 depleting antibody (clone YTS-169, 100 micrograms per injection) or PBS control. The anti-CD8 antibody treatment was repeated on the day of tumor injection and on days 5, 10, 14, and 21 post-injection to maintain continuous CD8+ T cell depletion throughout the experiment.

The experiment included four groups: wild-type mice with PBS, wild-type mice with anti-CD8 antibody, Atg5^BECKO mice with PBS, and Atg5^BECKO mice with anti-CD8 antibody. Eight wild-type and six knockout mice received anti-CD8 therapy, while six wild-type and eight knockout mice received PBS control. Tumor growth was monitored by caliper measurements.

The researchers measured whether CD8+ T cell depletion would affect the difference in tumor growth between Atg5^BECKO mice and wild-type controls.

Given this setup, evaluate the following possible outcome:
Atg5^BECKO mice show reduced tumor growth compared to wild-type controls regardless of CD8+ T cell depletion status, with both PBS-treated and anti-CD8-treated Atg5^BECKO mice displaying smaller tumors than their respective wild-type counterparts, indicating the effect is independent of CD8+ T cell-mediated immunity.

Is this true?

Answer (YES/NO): NO